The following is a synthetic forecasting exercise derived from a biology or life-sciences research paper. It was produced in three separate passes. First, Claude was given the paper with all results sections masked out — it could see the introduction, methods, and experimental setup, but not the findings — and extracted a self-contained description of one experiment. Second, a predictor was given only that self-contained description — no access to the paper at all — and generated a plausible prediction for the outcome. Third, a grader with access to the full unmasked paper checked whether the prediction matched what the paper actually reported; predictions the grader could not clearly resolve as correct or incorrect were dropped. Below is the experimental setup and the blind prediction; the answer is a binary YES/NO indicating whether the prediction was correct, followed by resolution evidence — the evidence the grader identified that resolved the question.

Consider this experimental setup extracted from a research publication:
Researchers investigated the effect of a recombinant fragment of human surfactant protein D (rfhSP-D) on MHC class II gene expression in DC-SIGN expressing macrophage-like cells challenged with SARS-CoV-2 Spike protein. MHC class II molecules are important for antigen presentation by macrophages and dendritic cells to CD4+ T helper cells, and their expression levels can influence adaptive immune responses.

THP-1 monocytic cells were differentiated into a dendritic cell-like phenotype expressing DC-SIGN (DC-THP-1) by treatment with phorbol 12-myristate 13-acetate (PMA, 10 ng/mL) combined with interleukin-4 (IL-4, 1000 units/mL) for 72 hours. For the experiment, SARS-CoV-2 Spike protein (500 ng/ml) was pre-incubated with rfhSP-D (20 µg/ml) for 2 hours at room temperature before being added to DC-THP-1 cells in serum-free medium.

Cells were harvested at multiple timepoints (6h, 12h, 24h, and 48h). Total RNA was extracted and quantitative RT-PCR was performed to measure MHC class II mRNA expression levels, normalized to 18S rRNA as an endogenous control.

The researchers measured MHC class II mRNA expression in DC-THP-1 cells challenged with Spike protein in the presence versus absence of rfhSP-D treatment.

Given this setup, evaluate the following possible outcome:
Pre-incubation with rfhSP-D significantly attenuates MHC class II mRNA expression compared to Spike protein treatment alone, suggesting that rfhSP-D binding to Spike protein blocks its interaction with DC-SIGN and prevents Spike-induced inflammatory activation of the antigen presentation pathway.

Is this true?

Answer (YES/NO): NO